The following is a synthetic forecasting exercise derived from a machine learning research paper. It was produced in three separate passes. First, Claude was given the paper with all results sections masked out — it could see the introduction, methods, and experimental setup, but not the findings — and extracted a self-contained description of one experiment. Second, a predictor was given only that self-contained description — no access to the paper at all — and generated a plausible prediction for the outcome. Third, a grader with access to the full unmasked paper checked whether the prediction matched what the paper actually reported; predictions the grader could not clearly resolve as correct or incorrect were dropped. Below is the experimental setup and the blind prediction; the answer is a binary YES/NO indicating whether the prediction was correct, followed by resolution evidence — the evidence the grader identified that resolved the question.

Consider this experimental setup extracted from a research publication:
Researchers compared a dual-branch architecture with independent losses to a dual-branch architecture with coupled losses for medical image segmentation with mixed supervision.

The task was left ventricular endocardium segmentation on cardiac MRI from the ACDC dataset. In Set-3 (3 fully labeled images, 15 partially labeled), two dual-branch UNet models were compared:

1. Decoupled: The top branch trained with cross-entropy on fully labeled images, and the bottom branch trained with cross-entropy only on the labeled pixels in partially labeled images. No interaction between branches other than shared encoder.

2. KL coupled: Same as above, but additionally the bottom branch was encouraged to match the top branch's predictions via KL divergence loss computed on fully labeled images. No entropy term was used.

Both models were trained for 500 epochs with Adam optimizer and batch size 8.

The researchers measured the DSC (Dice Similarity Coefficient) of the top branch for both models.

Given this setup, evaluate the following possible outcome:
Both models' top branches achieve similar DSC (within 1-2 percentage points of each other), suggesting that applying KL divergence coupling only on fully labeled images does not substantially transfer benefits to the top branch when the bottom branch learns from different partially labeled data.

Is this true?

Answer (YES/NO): YES